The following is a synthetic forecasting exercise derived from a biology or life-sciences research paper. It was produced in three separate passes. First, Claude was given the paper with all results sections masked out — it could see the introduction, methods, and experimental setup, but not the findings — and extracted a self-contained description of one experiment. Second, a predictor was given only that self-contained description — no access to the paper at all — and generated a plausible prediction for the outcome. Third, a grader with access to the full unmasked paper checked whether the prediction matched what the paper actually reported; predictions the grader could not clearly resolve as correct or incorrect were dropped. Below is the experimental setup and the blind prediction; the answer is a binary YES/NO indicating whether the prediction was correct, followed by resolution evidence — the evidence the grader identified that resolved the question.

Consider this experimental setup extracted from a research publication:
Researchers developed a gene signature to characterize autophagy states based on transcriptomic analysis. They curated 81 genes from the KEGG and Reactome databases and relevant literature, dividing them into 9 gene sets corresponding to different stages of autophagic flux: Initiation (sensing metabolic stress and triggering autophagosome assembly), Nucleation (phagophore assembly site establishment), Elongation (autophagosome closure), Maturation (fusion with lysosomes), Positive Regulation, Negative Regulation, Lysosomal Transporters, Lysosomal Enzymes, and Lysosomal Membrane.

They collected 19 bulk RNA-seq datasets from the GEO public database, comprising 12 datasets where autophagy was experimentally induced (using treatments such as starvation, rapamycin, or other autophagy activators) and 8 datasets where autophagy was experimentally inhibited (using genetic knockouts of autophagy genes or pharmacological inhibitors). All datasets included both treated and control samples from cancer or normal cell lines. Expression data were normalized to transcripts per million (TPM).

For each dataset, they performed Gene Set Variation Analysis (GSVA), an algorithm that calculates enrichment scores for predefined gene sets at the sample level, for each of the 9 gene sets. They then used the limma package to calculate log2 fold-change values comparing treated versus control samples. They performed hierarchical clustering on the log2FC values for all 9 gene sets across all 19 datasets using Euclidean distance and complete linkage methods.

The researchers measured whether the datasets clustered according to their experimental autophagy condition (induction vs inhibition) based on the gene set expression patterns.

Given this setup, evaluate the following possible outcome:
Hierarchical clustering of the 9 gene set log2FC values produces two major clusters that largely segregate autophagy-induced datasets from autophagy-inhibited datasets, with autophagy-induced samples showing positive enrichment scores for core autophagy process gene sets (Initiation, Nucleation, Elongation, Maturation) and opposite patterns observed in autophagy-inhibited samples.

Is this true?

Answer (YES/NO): NO